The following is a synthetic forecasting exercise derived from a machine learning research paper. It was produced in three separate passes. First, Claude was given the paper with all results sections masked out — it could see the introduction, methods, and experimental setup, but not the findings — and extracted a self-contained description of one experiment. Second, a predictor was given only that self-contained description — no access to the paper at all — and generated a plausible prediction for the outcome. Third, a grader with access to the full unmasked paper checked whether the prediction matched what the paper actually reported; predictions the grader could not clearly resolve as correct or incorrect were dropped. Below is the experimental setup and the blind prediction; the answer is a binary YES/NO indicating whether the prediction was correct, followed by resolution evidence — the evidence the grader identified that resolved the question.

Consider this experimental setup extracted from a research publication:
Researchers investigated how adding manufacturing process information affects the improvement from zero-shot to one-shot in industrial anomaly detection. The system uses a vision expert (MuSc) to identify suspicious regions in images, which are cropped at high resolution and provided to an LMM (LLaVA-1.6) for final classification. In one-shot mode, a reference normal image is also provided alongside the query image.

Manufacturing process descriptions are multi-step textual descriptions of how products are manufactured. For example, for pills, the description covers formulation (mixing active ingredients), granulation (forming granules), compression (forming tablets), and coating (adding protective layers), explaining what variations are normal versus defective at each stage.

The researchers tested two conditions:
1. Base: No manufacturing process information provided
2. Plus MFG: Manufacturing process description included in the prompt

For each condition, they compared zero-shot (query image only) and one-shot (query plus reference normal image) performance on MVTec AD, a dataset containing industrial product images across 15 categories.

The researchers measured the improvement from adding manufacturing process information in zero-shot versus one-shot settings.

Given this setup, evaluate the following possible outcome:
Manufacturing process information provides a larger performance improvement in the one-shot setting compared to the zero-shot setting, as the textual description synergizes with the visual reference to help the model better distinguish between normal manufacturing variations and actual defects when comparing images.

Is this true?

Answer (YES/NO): NO